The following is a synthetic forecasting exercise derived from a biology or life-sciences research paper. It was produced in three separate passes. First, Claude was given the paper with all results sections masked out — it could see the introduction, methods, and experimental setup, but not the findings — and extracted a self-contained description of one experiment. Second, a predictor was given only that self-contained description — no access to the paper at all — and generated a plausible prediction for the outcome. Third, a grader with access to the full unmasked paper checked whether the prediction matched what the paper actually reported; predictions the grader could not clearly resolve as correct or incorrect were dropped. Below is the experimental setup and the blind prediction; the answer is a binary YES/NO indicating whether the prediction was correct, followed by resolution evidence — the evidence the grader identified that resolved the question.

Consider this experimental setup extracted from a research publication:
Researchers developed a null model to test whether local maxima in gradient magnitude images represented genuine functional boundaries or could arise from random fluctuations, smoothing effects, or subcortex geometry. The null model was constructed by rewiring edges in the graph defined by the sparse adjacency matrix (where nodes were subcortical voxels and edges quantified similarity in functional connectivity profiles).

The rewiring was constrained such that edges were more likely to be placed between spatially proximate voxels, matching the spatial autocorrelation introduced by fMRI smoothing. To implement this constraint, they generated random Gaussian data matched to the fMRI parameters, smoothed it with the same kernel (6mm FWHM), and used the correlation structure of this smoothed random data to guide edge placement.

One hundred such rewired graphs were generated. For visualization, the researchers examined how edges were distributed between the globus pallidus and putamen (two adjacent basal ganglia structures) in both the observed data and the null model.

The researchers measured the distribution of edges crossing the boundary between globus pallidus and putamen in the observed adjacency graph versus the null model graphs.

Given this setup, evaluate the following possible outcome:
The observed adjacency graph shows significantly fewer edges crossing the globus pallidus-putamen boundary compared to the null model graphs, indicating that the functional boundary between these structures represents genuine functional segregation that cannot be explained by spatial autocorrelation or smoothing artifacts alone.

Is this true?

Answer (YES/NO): YES